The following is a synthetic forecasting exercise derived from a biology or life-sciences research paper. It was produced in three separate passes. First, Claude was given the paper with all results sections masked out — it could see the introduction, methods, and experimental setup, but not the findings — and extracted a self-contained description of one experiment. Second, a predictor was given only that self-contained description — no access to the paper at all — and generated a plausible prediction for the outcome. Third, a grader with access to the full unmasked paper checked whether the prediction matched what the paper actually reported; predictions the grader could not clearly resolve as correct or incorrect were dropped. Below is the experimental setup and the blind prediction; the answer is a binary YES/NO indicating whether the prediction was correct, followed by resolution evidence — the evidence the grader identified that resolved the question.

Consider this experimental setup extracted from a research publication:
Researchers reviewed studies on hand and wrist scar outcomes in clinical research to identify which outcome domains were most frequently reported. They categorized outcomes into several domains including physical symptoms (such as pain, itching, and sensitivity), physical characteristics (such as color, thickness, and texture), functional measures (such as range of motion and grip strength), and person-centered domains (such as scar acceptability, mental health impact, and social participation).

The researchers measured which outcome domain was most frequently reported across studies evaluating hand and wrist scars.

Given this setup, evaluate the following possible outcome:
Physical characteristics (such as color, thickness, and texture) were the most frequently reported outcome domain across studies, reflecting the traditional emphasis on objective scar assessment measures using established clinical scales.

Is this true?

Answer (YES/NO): NO